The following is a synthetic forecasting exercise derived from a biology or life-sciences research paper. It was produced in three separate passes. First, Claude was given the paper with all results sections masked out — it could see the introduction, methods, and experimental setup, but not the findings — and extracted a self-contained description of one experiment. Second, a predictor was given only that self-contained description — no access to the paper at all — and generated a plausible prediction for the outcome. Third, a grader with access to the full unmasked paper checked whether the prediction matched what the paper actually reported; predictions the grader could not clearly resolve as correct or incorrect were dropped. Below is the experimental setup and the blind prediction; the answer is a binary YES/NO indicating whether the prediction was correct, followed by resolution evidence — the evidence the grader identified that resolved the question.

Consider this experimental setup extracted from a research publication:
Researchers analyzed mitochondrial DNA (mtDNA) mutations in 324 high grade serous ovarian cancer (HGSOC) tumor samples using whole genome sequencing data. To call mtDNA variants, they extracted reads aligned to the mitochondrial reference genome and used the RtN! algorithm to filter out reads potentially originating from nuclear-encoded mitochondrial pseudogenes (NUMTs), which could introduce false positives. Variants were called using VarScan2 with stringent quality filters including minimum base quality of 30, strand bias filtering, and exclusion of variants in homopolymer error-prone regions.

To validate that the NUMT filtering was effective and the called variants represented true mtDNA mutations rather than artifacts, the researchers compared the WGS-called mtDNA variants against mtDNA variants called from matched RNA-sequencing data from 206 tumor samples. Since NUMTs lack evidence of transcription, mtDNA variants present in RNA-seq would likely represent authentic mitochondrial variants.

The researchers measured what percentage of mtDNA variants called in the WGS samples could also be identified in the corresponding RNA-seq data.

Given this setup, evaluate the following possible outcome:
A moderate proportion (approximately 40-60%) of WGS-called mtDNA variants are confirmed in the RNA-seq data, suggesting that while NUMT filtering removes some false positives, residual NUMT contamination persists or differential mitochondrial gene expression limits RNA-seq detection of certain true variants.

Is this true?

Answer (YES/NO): NO